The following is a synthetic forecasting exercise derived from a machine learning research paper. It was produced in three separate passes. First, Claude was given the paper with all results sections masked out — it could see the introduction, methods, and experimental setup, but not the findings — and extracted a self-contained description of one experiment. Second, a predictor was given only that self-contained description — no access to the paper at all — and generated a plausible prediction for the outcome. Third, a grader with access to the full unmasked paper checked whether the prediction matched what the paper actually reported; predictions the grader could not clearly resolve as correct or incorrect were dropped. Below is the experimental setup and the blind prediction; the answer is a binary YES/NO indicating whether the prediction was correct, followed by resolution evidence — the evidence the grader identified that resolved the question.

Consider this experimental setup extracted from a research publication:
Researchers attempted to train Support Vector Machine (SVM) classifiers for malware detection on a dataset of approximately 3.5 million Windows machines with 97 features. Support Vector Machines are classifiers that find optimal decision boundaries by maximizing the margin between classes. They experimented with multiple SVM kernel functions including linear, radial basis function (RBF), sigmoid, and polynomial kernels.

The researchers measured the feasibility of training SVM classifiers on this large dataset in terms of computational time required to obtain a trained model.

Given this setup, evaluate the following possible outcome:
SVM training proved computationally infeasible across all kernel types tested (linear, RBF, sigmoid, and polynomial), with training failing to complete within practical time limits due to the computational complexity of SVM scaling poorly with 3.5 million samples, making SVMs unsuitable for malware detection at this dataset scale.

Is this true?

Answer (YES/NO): YES